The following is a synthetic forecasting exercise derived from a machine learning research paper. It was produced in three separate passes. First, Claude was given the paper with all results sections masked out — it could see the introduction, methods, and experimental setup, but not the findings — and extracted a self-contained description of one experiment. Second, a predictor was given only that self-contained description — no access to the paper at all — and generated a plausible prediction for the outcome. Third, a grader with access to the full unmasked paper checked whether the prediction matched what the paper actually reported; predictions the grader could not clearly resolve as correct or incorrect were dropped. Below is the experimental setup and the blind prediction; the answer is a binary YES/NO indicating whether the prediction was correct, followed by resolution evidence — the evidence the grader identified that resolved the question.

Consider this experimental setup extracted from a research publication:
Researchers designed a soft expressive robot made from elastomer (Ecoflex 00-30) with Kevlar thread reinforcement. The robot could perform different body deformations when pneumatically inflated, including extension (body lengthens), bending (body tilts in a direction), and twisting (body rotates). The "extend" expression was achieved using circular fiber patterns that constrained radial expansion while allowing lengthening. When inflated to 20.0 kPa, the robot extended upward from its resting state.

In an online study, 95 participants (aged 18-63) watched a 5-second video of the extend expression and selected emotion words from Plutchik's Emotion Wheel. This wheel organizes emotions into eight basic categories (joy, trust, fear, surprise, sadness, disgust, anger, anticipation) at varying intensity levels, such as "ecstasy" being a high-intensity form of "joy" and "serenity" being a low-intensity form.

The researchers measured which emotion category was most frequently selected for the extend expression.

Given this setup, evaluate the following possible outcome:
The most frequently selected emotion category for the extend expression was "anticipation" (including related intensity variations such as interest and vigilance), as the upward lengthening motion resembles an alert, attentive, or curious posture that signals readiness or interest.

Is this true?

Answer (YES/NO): YES